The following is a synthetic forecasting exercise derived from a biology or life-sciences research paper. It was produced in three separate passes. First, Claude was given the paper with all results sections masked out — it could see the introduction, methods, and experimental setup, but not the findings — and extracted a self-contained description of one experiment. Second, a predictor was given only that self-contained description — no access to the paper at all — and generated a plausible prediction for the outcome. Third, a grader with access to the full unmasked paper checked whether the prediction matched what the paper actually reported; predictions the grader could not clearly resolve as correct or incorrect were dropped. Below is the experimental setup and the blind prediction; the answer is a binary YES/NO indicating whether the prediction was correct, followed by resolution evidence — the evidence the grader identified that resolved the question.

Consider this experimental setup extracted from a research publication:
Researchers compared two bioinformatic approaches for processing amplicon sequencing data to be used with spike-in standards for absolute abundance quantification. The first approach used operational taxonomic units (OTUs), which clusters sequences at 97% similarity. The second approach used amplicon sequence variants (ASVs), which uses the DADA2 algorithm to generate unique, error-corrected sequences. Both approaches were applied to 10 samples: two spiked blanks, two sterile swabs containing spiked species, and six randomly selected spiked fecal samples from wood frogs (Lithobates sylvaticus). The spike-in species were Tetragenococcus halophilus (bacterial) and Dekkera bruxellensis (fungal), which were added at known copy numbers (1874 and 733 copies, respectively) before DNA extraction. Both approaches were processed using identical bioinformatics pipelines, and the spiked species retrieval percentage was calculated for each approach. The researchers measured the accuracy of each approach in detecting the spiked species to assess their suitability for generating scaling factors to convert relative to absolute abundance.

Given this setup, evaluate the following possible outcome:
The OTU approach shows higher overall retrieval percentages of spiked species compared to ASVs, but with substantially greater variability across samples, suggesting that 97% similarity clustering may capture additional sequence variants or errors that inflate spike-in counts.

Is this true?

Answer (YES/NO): NO